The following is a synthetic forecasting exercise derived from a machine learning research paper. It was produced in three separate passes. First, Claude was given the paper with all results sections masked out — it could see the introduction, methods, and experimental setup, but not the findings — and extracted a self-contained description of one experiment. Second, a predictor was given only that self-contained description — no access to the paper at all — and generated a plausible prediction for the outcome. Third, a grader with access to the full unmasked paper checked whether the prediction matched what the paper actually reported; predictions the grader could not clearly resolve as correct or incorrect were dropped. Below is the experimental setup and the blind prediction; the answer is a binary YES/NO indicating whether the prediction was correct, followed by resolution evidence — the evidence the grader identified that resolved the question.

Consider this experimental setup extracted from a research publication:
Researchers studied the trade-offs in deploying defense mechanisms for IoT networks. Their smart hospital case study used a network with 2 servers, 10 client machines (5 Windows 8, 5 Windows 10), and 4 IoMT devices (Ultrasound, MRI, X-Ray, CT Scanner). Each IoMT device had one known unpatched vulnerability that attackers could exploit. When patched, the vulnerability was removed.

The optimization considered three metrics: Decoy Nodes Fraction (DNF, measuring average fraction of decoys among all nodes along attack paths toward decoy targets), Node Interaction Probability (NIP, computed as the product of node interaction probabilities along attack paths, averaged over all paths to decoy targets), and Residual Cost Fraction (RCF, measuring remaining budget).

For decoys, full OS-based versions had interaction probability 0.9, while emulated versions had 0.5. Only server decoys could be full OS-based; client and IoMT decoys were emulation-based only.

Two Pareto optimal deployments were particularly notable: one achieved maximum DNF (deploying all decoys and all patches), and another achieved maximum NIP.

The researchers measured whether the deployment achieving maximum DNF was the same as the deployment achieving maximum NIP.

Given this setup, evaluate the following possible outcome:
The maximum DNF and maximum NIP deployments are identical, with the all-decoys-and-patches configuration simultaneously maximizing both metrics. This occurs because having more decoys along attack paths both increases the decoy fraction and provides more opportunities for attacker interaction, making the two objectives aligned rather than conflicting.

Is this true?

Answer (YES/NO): NO